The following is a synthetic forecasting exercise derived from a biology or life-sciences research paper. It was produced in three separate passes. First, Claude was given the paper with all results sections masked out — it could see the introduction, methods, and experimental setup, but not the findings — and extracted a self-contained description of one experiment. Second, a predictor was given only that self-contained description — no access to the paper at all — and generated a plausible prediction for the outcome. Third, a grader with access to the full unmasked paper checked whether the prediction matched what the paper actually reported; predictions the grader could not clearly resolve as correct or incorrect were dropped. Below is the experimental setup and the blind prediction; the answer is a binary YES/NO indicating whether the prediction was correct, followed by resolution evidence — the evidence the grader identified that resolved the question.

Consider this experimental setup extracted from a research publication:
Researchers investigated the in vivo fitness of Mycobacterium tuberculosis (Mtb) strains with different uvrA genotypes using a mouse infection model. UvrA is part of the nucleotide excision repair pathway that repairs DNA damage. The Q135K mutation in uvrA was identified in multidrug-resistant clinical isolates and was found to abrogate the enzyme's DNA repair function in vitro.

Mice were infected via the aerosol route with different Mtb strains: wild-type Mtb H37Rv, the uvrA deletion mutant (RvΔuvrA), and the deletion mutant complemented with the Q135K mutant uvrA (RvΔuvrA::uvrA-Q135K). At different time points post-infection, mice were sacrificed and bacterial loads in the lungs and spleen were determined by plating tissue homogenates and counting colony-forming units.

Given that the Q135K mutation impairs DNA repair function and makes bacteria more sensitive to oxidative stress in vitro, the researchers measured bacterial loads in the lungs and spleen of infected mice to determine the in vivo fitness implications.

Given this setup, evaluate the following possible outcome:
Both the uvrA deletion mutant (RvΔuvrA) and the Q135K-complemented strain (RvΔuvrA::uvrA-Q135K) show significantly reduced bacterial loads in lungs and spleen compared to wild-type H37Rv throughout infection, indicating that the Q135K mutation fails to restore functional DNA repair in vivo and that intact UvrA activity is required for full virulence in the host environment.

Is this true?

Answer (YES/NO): NO